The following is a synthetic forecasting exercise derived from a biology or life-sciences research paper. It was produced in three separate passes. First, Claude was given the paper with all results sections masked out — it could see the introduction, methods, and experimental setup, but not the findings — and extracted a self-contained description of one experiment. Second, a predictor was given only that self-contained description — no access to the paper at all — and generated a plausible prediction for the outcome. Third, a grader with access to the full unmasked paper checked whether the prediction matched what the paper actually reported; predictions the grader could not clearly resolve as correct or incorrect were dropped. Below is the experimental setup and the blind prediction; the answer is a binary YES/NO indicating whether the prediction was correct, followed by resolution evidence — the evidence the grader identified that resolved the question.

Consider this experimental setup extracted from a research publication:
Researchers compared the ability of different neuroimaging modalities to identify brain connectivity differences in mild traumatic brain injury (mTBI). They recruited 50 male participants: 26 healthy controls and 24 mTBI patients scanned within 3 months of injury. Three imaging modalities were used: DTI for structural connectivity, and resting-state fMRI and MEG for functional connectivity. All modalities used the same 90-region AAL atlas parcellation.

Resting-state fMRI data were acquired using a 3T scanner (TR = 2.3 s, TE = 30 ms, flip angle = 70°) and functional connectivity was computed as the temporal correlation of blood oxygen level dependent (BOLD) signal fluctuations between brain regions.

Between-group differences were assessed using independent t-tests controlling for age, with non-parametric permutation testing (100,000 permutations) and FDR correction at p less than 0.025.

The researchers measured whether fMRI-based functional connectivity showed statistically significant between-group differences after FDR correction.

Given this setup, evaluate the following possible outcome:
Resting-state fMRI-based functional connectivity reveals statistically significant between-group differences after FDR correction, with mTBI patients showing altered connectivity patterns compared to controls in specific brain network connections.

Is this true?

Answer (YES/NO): NO